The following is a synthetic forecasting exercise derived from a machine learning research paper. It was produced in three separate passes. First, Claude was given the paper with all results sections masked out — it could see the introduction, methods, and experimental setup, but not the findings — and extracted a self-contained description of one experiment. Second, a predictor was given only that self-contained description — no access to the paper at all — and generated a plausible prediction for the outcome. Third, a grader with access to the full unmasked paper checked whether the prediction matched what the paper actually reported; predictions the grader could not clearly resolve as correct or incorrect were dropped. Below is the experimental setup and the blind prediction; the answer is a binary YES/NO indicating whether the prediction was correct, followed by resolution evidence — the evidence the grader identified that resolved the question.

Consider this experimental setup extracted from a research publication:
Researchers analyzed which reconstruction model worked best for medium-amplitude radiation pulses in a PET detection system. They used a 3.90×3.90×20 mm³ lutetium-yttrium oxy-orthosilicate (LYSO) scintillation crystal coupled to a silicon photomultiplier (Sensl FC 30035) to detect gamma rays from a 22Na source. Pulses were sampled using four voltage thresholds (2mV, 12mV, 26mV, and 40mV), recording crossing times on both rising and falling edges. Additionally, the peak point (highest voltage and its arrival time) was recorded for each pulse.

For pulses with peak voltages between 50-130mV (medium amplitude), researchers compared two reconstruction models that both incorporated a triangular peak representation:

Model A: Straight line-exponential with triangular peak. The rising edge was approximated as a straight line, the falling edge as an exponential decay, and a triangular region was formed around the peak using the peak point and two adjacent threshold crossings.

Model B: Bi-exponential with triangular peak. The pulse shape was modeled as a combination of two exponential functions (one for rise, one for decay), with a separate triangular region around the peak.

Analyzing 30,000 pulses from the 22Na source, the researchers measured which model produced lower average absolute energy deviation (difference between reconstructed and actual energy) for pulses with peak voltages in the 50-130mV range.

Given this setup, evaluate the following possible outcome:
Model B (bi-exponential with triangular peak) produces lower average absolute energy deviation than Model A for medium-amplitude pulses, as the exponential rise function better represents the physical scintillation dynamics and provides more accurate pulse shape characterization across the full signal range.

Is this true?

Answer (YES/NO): NO